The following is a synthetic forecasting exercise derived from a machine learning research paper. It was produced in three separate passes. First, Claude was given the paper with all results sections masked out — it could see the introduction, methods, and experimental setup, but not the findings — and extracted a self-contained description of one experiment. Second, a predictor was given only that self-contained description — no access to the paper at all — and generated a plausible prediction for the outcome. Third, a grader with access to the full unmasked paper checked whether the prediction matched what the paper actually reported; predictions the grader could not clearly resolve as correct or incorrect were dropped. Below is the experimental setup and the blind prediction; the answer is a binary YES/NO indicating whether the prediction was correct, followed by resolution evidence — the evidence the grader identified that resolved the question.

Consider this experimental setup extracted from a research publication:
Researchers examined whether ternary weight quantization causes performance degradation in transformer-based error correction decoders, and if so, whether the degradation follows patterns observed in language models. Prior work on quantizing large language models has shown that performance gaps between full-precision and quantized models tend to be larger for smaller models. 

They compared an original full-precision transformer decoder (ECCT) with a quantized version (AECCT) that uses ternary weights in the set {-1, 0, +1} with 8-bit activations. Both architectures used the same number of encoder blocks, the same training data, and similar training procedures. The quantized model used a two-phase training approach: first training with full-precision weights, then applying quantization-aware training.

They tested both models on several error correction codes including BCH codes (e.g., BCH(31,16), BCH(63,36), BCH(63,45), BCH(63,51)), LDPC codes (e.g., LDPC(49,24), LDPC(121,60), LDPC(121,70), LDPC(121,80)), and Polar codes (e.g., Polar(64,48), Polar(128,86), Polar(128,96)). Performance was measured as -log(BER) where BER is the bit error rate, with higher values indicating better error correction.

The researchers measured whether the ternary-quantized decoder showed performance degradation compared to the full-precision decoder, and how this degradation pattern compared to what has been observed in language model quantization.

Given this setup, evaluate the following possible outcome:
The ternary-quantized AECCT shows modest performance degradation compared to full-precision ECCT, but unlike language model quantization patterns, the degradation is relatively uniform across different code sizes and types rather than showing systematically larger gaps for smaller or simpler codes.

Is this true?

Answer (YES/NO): NO